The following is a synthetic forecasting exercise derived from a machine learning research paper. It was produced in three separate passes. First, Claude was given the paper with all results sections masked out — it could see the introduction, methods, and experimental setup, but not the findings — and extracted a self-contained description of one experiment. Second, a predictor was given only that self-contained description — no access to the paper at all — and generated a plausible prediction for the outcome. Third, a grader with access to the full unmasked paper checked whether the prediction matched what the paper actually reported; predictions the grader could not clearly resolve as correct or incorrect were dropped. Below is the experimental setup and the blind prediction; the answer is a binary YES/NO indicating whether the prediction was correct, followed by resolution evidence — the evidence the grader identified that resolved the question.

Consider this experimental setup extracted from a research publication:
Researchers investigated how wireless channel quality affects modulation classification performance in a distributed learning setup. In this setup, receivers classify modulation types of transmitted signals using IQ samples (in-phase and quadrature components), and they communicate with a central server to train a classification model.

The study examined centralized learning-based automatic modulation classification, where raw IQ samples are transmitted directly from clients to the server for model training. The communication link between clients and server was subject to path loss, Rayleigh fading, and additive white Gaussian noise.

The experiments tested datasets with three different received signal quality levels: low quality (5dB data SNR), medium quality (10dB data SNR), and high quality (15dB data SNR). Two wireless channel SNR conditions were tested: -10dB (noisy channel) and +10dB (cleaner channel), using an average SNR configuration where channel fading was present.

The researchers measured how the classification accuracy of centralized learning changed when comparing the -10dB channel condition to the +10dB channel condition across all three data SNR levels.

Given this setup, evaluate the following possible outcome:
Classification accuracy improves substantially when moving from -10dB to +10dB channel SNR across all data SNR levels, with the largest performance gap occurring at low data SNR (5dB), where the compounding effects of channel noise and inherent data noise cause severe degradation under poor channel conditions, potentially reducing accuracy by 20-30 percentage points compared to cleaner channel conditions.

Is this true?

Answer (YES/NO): NO